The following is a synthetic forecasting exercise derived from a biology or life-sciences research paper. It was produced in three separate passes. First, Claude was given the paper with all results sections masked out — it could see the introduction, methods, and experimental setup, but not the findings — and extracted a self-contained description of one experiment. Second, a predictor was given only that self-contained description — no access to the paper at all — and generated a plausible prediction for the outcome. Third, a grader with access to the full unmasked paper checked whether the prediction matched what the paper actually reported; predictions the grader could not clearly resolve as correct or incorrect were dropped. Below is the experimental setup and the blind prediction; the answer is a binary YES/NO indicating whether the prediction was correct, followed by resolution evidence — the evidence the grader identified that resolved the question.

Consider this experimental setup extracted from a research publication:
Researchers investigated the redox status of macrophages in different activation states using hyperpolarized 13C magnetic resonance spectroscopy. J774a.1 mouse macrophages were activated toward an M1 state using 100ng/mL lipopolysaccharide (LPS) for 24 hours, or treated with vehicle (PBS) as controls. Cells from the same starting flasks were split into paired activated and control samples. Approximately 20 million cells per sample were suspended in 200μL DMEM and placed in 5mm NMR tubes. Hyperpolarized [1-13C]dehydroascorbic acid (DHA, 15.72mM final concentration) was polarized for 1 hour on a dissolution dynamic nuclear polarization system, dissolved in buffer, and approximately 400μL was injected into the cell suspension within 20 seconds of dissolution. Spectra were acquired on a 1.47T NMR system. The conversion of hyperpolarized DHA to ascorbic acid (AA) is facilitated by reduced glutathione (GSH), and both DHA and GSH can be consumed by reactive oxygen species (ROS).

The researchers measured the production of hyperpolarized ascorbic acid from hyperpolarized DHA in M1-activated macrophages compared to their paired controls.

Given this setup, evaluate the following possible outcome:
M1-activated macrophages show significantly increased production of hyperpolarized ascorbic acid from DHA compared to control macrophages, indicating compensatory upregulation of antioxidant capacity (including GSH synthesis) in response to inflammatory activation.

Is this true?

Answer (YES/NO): NO